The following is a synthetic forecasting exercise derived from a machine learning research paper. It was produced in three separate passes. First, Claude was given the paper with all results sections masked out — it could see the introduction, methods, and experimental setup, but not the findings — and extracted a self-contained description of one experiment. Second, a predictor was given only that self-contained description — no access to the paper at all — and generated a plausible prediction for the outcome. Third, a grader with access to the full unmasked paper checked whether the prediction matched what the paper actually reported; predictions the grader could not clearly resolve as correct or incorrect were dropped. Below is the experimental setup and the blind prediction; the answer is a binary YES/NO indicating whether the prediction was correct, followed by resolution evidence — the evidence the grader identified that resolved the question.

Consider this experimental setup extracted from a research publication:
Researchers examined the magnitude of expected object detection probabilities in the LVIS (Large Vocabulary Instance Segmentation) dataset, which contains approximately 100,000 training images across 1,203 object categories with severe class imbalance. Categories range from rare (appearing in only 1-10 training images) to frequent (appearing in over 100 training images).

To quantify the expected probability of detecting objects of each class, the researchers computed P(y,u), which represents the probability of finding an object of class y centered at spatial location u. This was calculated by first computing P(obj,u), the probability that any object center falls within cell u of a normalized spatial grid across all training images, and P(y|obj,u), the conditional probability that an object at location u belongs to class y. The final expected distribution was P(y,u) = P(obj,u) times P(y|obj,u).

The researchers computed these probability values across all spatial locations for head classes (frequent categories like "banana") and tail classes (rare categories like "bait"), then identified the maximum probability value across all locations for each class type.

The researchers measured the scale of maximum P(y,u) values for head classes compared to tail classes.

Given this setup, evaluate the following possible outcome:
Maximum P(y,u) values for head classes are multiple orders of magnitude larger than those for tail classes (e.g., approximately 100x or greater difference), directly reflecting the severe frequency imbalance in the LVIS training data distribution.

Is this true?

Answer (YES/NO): YES